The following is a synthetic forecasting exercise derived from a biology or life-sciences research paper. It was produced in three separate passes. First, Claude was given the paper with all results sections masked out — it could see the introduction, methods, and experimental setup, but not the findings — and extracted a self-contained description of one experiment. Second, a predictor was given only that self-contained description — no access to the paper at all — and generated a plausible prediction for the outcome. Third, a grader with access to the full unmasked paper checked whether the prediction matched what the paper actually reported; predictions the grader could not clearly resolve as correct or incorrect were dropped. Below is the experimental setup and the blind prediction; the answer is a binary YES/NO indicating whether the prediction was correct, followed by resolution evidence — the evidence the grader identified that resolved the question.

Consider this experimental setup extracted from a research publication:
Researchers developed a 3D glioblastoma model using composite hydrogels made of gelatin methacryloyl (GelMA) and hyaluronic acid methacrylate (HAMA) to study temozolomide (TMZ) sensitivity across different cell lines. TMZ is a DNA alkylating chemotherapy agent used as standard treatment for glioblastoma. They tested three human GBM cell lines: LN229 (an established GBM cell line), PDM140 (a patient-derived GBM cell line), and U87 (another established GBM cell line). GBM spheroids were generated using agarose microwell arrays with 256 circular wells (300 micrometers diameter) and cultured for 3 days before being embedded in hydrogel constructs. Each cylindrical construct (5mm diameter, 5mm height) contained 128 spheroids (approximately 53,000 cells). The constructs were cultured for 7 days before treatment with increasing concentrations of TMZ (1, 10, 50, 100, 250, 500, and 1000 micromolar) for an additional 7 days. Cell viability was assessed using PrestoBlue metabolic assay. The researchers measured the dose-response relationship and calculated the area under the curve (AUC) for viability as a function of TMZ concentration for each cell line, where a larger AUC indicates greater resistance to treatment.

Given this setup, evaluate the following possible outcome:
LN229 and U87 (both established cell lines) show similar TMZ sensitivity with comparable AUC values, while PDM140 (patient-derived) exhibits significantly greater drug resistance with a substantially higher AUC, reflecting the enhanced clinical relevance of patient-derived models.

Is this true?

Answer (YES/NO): NO